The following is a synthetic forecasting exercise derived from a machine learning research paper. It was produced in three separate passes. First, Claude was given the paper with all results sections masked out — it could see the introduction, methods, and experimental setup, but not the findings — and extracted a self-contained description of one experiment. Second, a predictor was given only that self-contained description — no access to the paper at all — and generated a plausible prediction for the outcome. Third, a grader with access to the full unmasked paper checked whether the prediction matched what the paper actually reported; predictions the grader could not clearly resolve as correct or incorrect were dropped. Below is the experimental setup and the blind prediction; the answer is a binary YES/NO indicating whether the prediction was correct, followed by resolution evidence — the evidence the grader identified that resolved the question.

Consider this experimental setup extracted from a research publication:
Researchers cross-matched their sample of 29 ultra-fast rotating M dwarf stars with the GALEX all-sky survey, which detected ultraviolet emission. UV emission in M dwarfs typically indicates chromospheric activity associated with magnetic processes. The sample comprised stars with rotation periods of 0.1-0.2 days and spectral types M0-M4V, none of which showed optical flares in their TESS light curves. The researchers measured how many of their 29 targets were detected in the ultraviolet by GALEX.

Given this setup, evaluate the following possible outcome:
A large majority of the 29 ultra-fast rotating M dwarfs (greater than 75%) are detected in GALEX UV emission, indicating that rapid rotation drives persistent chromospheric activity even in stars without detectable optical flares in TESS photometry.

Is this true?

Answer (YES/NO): NO